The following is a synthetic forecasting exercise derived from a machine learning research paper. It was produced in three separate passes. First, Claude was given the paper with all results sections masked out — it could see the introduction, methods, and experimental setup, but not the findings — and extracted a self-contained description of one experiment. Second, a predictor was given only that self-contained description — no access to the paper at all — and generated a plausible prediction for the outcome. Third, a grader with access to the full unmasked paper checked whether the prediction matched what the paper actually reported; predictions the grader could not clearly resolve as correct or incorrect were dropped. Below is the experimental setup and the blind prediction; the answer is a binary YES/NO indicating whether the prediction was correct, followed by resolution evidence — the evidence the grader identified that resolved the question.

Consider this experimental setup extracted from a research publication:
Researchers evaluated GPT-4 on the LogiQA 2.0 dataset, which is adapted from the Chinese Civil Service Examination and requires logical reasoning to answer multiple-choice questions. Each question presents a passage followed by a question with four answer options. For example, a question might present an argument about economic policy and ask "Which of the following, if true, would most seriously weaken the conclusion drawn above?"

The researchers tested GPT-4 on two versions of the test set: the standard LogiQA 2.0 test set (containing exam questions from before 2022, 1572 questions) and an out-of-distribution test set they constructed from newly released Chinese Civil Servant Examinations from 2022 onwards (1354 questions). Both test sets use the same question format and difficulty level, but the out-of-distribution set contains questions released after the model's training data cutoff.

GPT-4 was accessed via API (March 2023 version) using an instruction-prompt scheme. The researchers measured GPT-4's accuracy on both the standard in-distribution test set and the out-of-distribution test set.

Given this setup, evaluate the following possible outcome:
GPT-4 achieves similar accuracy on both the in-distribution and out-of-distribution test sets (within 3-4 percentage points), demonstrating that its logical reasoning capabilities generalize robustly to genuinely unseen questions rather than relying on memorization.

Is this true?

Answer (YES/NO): NO